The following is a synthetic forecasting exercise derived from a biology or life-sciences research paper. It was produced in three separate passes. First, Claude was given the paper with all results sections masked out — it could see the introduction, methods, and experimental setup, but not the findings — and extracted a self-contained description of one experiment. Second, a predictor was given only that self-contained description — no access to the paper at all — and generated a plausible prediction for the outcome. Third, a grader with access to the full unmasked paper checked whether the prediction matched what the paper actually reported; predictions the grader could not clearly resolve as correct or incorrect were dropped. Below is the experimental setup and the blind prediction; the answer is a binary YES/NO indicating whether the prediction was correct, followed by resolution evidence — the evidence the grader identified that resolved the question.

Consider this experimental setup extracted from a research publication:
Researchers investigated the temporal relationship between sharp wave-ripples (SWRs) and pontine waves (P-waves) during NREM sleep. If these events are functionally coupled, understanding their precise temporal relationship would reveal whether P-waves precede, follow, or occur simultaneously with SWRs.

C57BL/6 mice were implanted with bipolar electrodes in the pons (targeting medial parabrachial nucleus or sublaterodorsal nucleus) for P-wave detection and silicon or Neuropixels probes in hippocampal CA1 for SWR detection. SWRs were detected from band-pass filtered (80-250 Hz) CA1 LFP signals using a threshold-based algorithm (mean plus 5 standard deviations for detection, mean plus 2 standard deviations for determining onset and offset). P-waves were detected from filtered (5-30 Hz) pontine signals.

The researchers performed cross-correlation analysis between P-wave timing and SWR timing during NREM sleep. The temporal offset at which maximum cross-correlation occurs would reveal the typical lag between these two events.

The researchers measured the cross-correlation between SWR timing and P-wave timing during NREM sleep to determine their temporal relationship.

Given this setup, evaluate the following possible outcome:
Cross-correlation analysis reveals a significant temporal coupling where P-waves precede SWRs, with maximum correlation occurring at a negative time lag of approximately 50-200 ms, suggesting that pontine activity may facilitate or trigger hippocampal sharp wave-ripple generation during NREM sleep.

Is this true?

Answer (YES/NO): NO